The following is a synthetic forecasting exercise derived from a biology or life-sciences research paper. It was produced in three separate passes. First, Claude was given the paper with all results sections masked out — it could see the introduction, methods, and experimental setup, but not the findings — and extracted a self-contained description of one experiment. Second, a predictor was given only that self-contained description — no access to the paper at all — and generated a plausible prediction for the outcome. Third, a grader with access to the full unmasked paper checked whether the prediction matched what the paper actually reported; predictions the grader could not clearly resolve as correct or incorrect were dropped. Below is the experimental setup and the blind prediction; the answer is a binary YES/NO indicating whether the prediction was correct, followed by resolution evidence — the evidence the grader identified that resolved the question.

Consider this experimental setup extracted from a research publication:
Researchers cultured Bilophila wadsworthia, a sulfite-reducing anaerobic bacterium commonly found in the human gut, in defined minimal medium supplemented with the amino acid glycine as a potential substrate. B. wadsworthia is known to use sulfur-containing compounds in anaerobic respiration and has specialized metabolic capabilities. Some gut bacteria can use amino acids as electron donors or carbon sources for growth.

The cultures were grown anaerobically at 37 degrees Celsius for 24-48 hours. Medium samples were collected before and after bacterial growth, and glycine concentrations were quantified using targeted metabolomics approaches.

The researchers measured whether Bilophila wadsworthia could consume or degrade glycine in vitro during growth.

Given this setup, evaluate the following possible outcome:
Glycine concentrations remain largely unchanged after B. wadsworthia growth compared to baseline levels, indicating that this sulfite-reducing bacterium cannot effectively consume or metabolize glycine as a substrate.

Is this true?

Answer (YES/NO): NO